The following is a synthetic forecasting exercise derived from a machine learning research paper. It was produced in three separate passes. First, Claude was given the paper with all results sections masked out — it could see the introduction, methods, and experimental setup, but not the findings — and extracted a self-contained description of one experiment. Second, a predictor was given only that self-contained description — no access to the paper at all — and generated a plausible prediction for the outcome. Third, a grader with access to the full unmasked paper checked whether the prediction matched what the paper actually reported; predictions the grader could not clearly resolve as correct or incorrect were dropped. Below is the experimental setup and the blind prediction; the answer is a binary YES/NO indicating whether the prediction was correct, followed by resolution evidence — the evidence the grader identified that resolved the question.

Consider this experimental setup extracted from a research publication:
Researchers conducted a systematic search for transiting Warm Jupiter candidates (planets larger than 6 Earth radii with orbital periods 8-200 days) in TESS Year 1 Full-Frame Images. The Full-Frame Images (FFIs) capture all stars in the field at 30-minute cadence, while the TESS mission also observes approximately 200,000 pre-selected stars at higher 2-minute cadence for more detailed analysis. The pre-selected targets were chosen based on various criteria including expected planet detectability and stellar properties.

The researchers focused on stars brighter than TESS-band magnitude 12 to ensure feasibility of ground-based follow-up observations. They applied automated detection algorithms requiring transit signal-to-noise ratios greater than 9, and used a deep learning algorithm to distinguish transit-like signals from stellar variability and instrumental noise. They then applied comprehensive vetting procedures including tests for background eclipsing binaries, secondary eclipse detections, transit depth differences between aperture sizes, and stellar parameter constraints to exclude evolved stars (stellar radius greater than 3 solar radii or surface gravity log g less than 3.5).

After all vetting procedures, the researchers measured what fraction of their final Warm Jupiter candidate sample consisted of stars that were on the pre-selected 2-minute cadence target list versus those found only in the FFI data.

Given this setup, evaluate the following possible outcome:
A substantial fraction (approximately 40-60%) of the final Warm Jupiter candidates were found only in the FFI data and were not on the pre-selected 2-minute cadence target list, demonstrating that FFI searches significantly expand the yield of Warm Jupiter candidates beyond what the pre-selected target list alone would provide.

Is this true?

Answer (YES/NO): NO